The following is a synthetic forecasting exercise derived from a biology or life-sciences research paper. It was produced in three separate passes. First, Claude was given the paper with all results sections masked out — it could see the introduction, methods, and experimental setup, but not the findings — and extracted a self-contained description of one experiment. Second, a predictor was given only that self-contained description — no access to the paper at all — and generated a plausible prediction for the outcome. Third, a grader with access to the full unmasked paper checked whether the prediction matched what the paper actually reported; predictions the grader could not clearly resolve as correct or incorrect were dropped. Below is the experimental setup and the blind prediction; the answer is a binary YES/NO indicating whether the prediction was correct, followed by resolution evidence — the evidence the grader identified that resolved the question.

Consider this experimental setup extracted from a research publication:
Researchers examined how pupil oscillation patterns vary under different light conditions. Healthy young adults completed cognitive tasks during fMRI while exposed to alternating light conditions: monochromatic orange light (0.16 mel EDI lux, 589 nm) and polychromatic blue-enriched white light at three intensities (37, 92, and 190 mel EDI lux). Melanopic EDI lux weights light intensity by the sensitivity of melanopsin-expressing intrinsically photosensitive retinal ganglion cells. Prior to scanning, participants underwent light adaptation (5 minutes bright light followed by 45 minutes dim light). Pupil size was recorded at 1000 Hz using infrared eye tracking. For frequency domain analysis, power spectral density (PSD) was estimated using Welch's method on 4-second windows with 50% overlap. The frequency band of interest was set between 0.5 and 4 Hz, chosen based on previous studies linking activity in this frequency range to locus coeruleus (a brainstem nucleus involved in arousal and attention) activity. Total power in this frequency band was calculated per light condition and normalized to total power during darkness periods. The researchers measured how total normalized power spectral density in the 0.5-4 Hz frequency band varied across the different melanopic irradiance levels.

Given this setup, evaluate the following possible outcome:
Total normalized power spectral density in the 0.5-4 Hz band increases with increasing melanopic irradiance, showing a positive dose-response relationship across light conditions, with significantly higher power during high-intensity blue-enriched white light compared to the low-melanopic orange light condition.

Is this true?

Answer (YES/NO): NO